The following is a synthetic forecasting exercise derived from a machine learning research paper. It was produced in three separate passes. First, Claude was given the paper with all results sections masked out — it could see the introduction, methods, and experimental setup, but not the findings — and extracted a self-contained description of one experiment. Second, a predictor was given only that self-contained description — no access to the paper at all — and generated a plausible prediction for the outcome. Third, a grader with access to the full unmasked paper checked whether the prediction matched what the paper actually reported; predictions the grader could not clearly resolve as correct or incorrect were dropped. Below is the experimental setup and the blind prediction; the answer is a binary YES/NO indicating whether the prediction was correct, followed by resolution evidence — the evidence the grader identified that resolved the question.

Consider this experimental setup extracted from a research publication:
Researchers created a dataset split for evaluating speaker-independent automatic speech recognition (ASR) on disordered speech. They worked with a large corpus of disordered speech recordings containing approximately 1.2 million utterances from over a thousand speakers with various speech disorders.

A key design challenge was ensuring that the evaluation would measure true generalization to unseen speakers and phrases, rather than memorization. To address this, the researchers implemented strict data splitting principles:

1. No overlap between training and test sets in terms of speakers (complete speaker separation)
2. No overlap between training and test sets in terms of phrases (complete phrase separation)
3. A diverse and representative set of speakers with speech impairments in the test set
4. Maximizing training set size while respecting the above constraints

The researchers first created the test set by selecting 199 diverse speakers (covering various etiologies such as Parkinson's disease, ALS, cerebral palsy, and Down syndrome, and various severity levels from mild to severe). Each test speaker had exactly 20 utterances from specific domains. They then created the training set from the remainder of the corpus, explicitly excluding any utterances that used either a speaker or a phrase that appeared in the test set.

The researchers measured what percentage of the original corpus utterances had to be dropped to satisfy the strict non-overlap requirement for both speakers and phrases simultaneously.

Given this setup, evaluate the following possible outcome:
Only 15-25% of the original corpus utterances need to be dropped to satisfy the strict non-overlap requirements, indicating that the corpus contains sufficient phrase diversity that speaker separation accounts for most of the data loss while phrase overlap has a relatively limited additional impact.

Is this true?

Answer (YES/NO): YES